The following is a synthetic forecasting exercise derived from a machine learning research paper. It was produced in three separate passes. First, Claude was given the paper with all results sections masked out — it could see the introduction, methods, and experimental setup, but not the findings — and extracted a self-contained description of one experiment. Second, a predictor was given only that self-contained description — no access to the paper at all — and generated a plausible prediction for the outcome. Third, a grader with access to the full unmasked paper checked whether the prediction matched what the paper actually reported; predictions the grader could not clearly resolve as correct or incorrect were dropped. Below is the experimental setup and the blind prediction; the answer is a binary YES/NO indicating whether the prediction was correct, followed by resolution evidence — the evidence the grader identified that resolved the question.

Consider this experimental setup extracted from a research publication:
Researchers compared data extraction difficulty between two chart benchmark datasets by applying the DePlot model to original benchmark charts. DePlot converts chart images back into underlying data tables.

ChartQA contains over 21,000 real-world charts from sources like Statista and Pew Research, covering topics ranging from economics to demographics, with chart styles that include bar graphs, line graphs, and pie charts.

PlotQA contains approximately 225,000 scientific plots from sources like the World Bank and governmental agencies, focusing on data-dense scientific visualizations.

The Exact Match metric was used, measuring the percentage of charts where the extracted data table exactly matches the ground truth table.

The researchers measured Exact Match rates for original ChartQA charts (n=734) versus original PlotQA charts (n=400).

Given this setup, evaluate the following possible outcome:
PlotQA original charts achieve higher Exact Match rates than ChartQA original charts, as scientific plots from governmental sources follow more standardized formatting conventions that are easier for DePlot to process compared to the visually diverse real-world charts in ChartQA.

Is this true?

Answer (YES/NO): NO